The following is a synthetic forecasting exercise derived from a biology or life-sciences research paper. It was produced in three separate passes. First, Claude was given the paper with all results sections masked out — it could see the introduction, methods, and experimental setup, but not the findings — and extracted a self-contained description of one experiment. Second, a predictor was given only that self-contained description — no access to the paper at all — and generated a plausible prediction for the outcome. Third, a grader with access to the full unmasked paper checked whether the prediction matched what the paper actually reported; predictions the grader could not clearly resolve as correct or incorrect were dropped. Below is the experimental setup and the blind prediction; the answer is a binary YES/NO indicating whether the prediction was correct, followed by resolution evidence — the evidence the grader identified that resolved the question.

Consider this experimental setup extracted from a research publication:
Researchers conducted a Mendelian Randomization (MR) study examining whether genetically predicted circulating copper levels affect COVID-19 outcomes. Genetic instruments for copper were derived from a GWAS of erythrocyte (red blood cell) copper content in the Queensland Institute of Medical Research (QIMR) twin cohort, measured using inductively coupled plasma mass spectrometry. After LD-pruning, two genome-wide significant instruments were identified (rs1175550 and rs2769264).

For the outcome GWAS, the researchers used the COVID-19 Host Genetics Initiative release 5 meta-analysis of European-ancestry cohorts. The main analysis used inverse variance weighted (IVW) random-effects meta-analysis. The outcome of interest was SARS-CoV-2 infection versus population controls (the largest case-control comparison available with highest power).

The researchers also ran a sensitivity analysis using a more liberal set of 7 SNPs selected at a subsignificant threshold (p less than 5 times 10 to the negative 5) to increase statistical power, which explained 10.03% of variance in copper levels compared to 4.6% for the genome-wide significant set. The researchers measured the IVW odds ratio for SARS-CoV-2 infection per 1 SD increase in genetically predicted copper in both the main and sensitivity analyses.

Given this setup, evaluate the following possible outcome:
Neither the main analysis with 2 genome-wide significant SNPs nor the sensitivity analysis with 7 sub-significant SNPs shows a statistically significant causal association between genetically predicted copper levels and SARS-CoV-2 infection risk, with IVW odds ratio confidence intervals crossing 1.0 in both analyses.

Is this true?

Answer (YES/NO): NO